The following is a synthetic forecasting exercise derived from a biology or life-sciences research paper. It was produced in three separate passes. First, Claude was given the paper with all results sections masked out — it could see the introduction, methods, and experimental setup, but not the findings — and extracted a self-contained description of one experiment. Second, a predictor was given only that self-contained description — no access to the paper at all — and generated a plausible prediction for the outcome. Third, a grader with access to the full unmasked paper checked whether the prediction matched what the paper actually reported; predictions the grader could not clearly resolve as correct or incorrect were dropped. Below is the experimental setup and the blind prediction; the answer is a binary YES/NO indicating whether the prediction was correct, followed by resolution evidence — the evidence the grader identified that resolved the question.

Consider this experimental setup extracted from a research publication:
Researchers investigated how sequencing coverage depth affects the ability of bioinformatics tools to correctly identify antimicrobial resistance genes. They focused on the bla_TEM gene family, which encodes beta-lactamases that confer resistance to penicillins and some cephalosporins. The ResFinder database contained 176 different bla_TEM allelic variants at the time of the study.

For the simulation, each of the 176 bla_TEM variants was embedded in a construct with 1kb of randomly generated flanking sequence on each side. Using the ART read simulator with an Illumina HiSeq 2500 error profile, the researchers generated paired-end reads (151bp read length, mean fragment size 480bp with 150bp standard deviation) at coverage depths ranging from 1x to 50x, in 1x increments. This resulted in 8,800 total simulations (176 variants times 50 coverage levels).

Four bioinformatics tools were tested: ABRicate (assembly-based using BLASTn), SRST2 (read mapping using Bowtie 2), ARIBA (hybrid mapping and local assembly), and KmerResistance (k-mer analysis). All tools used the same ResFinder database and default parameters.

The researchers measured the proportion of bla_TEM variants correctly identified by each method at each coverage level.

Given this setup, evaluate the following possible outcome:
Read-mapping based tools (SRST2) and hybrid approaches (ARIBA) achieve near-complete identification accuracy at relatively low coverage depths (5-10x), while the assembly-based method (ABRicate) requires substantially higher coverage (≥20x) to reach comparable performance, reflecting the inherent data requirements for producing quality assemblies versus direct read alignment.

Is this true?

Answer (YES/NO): NO